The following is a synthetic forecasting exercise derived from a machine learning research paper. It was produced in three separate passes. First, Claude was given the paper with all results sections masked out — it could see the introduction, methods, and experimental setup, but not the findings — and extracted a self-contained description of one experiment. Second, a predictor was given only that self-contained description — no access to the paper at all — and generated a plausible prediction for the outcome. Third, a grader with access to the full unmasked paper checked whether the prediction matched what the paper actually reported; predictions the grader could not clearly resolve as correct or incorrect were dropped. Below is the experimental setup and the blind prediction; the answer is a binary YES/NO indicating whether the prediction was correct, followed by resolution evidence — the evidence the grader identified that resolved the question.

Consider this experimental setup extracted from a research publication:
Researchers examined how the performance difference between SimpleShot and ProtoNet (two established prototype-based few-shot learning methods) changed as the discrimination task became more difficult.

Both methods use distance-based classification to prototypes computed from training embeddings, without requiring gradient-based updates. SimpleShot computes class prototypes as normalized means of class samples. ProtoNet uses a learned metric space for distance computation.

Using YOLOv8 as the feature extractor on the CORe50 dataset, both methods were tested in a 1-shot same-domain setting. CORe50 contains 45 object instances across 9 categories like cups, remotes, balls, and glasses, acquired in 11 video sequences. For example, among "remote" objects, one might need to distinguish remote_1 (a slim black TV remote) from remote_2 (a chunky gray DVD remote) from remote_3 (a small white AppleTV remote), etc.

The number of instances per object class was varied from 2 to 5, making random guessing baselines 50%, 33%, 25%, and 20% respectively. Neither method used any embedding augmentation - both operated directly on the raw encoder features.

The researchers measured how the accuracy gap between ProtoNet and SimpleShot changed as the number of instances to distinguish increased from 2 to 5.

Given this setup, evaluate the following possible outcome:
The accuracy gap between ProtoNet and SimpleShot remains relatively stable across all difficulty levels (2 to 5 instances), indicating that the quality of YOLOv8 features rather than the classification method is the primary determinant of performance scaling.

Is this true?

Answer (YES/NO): NO